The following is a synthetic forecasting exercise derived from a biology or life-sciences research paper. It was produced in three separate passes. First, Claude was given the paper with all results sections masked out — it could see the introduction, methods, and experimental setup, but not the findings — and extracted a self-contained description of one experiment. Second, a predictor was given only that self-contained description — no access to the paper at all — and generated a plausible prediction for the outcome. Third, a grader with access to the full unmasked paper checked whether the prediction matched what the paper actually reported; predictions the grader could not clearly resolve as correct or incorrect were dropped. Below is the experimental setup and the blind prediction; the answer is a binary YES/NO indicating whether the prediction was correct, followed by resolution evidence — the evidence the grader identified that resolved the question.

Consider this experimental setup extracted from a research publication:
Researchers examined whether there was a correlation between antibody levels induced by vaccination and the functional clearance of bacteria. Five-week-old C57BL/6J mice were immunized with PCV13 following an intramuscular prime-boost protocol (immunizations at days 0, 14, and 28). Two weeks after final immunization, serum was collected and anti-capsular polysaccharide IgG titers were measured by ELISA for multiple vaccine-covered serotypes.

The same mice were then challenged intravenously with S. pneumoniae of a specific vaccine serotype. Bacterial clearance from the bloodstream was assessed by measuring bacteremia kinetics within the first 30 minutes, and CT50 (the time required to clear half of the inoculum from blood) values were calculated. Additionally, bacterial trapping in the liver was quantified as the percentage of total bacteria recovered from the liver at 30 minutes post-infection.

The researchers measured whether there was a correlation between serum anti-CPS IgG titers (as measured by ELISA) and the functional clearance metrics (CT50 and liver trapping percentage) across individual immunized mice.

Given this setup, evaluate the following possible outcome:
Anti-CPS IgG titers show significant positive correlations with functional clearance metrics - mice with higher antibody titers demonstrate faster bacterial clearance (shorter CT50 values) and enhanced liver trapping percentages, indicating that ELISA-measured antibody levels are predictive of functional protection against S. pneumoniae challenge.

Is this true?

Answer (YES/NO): NO